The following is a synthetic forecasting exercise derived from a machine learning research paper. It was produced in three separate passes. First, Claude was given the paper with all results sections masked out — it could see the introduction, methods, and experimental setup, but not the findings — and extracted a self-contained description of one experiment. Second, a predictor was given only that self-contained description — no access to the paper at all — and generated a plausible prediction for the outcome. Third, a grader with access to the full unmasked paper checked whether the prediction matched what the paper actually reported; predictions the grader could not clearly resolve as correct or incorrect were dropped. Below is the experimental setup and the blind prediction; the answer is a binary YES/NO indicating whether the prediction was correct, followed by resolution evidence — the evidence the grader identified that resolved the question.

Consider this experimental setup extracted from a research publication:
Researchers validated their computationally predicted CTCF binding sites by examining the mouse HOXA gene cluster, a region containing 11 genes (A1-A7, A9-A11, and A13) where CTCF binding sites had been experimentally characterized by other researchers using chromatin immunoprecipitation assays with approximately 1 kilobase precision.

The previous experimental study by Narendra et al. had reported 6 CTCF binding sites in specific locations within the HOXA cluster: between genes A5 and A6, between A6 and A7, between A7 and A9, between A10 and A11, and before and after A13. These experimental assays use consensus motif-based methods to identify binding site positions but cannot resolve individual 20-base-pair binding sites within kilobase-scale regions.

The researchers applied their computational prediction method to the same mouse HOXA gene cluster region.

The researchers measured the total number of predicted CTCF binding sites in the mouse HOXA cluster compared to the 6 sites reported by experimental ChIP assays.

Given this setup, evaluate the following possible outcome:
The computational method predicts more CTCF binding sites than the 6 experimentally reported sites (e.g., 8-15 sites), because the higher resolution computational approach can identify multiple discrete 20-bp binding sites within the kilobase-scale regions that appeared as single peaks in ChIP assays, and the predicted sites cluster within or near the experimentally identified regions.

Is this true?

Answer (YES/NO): NO